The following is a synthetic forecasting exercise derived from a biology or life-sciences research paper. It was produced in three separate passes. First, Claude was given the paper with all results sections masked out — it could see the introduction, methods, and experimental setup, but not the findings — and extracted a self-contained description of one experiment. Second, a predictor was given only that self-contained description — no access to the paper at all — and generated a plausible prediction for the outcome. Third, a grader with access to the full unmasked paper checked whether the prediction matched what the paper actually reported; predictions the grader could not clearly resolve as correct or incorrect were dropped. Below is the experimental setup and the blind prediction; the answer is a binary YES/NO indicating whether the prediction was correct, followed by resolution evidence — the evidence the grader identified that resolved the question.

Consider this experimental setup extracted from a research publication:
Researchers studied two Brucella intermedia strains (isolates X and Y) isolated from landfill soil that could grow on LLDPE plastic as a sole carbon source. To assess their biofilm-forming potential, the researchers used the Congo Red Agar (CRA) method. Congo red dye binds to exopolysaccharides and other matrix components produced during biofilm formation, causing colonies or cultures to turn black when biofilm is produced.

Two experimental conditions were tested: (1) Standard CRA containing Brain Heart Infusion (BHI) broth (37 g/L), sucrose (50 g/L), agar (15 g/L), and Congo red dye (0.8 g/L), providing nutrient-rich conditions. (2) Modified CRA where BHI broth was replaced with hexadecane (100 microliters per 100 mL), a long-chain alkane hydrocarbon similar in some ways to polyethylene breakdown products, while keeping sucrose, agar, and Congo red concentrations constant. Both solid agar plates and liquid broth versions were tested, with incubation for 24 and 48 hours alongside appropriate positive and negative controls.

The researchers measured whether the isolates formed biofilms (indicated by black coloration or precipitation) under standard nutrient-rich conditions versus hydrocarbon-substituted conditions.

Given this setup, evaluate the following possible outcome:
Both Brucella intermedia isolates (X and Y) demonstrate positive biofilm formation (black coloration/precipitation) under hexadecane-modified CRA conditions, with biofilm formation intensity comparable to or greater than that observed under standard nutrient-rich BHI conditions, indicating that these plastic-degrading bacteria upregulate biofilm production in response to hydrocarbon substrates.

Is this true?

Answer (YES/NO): NO